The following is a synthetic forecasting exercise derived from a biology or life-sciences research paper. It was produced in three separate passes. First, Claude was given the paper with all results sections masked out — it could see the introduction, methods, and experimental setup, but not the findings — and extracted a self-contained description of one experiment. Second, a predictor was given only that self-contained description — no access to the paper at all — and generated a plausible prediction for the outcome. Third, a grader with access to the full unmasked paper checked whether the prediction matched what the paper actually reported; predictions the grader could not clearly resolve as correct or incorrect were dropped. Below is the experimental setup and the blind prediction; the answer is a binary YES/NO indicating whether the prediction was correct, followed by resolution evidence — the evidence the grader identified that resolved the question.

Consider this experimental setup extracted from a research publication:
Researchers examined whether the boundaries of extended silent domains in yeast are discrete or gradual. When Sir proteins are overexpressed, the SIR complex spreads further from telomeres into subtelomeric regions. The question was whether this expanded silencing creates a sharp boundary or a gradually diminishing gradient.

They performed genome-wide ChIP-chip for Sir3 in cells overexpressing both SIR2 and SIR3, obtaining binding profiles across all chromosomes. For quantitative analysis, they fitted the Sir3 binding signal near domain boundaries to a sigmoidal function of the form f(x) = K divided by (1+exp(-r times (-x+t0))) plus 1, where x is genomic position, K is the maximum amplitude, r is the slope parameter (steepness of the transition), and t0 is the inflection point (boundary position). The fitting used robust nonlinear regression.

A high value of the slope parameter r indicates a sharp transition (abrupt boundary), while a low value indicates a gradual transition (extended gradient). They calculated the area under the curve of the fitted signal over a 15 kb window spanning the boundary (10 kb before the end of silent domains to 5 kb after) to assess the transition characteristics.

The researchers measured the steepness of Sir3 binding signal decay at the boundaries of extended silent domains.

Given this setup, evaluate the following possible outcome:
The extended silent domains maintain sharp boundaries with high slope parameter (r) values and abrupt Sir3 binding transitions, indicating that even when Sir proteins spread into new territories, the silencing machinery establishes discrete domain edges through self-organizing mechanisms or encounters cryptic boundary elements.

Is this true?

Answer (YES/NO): NO